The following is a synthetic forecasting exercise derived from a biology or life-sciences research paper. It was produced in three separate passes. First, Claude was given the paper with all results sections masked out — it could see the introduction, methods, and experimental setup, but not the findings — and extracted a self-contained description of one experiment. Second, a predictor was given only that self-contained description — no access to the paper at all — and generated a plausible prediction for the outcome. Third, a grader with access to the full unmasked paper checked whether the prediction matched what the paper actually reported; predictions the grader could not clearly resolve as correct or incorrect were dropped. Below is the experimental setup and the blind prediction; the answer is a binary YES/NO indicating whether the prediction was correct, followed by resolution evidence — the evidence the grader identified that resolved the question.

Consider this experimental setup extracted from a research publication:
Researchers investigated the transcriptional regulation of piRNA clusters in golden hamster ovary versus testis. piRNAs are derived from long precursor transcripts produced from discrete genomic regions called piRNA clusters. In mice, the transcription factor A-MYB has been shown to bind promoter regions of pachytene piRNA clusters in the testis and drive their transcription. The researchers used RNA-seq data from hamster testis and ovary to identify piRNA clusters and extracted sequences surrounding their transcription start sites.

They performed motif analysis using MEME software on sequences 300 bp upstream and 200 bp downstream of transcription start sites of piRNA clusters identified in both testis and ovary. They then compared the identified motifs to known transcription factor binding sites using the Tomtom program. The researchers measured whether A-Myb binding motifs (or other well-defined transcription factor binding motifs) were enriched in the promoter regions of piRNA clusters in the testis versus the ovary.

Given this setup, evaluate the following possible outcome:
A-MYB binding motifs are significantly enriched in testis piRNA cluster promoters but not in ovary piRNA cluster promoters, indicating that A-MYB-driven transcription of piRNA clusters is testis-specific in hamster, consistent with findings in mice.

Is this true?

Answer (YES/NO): YES